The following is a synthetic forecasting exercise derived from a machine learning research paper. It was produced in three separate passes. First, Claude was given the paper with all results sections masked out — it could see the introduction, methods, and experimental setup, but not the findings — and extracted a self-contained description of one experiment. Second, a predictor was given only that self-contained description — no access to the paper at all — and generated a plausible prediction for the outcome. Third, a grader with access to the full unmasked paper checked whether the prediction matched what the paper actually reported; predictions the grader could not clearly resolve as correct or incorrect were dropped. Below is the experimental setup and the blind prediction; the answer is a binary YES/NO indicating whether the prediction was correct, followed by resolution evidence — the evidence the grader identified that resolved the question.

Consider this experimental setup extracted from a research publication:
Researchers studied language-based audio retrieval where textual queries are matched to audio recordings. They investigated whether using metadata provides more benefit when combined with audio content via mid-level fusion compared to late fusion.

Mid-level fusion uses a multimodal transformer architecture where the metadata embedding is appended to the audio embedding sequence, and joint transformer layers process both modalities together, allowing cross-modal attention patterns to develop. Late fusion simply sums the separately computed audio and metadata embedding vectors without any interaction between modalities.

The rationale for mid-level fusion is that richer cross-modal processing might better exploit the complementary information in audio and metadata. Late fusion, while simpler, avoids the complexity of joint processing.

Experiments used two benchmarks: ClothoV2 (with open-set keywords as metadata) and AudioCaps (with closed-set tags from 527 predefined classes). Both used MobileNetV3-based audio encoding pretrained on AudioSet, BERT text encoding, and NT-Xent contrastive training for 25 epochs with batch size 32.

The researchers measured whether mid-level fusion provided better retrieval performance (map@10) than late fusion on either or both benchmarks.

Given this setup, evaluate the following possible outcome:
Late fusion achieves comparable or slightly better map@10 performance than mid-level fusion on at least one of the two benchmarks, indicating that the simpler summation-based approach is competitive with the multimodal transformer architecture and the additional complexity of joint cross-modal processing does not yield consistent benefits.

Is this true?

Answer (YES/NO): YES